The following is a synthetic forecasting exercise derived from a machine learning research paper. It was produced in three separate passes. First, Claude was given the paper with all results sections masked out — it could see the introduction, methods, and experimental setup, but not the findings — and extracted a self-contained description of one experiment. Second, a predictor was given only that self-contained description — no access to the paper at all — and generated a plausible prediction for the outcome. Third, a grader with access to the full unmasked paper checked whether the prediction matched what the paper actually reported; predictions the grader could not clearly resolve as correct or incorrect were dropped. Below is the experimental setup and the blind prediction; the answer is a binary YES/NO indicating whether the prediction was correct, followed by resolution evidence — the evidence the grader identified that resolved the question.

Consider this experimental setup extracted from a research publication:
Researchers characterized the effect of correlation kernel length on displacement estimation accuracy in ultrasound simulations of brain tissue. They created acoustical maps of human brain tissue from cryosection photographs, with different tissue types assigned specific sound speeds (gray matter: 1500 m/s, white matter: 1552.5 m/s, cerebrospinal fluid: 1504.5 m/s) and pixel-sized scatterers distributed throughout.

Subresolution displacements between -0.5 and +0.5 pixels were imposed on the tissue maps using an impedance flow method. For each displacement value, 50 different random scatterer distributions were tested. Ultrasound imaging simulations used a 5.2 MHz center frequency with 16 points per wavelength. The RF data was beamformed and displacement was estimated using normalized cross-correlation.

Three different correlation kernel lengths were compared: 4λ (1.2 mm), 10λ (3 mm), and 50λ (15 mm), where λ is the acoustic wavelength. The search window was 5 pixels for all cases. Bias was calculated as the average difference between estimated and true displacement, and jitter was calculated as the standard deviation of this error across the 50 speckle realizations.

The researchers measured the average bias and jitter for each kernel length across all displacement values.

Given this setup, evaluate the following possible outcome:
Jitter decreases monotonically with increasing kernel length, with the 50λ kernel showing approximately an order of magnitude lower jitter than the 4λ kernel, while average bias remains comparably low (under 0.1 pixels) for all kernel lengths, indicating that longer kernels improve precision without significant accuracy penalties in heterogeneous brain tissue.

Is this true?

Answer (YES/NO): NO